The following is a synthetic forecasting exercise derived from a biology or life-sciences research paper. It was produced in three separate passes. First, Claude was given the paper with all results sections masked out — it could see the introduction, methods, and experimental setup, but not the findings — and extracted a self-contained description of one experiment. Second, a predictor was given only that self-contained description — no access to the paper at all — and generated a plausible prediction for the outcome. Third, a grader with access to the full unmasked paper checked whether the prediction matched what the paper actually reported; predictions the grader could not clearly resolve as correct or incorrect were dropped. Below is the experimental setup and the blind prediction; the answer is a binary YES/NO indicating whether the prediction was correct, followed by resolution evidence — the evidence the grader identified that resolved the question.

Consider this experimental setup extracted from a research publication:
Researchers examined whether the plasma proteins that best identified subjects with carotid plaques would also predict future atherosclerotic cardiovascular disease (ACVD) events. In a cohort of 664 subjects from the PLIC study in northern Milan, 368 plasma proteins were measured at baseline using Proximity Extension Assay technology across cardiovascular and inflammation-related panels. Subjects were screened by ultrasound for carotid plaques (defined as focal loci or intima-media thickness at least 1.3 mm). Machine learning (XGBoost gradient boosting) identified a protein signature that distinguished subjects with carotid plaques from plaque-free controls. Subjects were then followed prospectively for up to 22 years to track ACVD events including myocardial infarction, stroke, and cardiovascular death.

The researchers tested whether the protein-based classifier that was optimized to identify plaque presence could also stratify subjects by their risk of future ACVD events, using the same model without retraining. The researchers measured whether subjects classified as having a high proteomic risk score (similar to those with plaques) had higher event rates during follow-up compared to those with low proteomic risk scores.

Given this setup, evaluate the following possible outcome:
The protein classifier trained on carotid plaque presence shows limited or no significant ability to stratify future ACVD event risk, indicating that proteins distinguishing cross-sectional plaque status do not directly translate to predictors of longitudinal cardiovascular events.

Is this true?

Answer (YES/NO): NO